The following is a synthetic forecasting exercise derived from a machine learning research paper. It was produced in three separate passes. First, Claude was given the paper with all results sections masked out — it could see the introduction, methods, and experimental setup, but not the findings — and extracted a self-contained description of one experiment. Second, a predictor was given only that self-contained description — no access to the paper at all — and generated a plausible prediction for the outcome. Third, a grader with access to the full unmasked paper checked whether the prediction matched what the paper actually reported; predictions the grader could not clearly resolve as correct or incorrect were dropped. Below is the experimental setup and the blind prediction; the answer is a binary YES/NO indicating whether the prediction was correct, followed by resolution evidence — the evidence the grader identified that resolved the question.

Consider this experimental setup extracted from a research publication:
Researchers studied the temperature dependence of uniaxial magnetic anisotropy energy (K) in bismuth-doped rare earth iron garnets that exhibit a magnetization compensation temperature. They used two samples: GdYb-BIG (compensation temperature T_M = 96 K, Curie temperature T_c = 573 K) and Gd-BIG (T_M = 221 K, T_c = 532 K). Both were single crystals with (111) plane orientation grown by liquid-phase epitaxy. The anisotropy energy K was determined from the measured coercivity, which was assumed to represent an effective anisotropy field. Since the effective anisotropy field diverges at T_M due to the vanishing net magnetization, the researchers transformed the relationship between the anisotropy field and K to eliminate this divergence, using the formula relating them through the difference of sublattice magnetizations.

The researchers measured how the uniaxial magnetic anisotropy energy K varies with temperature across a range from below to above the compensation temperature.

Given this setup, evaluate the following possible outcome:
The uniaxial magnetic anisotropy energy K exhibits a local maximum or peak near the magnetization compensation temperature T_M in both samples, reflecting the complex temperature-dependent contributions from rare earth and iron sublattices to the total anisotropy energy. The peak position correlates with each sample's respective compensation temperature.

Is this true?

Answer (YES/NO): NO